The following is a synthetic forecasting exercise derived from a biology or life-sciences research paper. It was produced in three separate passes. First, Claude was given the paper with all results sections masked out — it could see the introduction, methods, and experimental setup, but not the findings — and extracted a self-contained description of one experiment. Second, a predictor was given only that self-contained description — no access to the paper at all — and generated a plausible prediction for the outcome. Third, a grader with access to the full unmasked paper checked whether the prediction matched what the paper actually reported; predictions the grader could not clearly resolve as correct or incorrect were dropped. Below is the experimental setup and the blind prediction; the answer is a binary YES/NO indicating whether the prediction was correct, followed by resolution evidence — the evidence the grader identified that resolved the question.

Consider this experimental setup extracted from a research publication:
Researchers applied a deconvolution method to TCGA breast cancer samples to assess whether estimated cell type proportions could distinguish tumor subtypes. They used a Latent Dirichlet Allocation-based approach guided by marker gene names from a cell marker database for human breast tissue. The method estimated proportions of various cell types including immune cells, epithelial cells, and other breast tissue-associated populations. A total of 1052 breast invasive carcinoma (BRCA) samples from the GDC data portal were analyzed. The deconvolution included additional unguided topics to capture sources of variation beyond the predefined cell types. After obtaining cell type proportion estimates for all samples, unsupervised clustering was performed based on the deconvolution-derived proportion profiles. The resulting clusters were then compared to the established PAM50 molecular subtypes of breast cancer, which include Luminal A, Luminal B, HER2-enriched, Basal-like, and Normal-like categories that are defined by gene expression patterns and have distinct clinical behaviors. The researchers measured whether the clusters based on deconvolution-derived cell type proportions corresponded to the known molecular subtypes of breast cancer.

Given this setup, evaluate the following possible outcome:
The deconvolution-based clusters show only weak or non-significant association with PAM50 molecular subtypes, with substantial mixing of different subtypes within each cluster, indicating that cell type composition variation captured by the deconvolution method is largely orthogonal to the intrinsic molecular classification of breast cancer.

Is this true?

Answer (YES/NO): NO